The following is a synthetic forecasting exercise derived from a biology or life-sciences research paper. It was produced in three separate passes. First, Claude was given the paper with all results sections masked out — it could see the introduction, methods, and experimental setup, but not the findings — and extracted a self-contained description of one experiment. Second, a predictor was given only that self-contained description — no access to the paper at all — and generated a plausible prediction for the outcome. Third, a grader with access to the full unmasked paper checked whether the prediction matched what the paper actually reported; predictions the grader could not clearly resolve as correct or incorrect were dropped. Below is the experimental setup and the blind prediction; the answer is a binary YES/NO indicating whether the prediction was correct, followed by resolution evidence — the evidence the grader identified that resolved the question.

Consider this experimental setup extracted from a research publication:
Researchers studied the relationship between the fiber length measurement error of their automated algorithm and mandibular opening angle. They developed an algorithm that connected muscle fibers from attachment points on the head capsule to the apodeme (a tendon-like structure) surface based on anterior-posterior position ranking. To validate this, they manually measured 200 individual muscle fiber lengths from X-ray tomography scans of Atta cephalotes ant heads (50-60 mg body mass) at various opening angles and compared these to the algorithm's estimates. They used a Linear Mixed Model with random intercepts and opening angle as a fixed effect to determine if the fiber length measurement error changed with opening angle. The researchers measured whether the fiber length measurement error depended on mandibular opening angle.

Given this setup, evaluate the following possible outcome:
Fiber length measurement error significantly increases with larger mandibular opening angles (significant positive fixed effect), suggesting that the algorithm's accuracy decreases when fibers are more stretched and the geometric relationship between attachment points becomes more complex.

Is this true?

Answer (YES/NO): NO